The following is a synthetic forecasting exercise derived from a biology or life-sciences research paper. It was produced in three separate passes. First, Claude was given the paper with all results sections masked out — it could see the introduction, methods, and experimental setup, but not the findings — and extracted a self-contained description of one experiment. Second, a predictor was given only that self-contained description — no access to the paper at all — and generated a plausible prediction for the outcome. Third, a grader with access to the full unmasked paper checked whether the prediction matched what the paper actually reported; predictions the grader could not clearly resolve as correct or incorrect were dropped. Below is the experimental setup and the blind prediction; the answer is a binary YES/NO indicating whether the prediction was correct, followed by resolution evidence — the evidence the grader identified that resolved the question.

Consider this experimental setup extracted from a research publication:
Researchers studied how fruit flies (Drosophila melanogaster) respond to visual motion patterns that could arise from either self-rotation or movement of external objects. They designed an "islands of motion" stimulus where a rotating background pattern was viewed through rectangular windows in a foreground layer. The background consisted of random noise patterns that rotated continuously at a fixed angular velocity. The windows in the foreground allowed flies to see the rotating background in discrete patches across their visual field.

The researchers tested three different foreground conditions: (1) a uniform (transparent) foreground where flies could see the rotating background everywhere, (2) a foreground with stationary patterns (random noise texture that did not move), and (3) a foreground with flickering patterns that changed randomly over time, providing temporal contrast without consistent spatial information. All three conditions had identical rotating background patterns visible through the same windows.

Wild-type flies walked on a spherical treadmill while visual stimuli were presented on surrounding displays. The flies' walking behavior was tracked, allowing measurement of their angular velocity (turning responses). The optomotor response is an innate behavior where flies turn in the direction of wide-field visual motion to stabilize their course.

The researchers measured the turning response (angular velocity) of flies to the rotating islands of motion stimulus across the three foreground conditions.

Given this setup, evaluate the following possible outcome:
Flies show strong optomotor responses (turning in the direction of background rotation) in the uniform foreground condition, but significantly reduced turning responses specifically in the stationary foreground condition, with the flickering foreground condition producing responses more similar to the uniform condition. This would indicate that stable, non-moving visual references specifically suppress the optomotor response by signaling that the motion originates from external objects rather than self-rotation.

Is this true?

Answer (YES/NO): NO